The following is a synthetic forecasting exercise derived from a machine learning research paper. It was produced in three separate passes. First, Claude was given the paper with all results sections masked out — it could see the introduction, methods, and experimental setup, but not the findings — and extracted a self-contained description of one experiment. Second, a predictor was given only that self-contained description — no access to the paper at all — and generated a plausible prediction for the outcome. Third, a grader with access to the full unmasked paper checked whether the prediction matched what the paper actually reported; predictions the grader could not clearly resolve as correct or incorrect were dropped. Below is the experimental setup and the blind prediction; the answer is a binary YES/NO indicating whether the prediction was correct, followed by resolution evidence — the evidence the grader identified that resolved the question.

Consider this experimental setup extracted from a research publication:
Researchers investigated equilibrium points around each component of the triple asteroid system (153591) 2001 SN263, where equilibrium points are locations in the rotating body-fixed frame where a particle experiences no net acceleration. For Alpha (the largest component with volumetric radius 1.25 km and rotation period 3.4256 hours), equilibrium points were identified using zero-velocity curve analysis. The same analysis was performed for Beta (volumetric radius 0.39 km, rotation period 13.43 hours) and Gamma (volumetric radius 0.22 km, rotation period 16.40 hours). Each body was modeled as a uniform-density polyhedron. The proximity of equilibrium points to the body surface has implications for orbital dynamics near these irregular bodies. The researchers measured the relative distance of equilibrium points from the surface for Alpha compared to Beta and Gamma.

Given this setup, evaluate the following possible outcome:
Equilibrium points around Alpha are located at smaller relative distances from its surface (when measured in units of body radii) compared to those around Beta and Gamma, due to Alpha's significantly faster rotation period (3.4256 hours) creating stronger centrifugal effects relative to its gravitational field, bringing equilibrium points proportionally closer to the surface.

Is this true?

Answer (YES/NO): YES